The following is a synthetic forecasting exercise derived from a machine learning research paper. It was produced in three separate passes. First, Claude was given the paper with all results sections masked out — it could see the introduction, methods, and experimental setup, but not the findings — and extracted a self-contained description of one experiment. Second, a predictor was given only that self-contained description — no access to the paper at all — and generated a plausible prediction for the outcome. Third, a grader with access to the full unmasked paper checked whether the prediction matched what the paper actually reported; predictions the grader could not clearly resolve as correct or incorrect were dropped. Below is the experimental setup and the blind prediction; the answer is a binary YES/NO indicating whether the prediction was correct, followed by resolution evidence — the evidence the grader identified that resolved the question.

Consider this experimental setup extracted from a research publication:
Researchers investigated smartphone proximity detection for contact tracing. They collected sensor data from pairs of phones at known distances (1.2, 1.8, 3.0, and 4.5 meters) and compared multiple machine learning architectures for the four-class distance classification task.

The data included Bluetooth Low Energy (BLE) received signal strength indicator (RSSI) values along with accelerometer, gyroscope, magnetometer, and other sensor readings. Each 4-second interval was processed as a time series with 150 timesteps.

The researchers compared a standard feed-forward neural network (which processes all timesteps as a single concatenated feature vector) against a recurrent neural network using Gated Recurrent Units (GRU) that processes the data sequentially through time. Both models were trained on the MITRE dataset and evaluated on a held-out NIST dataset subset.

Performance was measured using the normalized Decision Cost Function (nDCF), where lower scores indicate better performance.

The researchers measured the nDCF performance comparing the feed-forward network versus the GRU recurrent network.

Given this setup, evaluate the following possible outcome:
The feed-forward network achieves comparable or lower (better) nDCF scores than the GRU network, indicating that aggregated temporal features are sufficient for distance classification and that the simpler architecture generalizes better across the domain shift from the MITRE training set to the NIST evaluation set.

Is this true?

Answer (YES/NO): YES